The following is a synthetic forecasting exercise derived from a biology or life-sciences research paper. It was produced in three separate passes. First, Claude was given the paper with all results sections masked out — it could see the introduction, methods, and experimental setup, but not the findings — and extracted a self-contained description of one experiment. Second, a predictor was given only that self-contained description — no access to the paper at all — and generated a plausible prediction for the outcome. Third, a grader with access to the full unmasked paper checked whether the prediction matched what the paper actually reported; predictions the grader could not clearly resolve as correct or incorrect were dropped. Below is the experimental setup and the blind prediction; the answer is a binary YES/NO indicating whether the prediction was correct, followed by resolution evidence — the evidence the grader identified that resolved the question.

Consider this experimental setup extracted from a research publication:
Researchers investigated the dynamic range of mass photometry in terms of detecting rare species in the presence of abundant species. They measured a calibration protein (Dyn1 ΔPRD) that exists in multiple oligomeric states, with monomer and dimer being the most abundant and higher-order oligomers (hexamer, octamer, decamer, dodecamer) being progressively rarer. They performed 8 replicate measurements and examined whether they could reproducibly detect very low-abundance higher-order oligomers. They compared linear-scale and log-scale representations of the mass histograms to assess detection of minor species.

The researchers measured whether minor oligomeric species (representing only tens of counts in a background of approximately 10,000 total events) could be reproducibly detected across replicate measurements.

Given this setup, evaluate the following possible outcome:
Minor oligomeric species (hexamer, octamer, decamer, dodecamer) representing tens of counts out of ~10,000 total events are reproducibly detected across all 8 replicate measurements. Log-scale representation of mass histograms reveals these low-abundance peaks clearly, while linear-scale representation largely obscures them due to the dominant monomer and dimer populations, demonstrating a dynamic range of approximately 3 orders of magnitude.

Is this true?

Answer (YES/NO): NO